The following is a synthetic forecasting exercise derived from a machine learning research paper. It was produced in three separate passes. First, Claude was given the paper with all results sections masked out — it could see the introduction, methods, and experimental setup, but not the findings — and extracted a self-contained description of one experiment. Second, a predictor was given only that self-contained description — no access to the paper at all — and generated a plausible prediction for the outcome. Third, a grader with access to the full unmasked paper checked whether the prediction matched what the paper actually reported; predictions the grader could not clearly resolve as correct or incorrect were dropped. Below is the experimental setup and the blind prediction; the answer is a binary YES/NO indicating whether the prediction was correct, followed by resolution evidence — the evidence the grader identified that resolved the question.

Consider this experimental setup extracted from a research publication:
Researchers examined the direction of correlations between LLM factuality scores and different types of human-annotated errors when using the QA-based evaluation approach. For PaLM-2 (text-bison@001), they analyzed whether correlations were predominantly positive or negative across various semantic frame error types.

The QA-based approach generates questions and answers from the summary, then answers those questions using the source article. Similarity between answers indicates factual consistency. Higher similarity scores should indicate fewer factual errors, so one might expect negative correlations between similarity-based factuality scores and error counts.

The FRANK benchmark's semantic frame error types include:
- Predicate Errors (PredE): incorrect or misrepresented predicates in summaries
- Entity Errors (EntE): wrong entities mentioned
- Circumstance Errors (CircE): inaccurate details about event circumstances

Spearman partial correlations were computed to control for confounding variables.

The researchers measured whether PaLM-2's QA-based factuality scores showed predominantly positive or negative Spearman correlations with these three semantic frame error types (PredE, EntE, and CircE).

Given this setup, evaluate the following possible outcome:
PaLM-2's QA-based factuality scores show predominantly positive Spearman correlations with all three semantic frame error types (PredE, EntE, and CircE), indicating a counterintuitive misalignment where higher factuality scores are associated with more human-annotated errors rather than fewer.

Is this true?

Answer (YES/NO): YES